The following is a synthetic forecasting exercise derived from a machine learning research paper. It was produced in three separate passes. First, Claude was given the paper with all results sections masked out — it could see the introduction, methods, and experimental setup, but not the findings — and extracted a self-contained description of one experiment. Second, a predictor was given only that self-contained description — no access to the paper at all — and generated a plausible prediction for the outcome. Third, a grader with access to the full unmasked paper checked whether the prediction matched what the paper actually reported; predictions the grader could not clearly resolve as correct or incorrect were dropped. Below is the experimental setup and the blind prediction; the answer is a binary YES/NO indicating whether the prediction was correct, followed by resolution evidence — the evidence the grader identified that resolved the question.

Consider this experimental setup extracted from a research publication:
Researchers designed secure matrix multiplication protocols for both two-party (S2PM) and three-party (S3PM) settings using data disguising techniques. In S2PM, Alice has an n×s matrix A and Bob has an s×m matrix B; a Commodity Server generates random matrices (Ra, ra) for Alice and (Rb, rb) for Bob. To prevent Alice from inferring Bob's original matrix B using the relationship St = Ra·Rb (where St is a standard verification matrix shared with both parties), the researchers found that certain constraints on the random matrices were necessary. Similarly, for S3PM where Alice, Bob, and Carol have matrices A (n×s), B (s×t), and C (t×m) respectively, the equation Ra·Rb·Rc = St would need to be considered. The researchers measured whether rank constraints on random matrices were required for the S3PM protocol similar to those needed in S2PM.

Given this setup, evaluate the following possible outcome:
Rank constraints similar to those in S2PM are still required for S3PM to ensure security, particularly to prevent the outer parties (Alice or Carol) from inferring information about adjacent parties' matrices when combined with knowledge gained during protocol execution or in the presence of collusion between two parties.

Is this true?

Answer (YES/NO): NO